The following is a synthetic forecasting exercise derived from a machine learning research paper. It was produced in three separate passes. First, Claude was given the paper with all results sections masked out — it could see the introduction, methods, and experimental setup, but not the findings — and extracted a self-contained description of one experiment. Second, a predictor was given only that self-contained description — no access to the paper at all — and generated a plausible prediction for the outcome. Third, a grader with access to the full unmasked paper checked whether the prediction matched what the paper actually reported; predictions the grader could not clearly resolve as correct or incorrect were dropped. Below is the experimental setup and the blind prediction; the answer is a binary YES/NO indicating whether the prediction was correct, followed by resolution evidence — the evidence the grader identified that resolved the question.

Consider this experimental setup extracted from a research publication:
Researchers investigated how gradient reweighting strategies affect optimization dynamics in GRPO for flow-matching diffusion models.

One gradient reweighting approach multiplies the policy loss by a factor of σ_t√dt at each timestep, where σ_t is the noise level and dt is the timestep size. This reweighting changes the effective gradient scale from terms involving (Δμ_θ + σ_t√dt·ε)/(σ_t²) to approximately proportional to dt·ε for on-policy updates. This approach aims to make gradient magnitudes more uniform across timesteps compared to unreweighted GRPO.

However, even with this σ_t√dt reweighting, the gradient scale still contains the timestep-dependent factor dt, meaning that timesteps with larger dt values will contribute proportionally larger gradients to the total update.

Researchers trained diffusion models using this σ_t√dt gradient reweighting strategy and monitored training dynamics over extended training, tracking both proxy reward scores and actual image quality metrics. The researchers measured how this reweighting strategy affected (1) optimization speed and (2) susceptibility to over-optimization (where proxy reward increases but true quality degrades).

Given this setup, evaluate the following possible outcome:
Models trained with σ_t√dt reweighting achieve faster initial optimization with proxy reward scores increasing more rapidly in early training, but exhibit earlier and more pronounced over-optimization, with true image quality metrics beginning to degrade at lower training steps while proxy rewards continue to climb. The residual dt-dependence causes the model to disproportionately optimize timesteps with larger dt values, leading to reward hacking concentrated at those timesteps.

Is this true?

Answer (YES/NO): YES